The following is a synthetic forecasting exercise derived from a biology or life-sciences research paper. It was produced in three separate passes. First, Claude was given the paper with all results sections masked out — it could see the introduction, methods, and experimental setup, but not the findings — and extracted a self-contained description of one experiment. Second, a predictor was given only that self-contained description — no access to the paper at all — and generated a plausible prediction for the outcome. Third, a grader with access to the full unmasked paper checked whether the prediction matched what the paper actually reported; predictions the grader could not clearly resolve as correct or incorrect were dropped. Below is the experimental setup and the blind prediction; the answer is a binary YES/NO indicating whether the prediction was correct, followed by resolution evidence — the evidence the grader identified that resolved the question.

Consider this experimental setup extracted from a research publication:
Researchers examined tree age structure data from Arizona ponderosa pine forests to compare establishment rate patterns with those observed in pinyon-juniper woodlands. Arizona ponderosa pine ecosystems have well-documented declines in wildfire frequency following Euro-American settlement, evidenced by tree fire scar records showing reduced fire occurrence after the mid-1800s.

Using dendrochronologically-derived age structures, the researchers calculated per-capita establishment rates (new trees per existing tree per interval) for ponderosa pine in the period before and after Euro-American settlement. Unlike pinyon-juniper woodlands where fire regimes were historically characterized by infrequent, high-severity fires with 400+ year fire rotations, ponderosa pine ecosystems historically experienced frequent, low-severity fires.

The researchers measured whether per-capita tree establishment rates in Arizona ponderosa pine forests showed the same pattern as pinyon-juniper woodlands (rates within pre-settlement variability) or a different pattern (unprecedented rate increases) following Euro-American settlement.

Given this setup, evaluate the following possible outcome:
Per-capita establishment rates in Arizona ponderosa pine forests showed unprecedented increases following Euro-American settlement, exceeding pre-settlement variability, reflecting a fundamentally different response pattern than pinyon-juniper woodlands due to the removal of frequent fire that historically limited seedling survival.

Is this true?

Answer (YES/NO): YES